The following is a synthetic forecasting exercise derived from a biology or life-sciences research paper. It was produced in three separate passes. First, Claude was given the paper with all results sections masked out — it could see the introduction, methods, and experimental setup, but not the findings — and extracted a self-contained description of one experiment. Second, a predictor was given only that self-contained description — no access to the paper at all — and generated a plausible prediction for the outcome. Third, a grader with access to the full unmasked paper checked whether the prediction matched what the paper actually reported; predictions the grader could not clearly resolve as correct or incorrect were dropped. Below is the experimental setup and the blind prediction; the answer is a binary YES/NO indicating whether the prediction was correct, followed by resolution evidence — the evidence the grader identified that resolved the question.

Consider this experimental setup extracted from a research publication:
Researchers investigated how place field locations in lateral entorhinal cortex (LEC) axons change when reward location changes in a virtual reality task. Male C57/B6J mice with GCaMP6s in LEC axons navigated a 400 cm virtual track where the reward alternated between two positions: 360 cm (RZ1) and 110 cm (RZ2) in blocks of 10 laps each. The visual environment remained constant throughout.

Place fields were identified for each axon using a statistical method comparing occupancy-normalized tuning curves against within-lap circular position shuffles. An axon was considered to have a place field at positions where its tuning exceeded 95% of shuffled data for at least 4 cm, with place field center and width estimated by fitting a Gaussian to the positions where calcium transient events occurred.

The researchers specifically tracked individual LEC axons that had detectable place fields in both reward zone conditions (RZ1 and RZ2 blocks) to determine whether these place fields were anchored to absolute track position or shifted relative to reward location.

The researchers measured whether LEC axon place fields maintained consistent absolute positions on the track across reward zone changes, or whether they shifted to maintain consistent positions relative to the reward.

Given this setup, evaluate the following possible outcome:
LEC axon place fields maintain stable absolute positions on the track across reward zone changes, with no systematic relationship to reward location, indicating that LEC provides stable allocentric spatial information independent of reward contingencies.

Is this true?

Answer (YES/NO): NO